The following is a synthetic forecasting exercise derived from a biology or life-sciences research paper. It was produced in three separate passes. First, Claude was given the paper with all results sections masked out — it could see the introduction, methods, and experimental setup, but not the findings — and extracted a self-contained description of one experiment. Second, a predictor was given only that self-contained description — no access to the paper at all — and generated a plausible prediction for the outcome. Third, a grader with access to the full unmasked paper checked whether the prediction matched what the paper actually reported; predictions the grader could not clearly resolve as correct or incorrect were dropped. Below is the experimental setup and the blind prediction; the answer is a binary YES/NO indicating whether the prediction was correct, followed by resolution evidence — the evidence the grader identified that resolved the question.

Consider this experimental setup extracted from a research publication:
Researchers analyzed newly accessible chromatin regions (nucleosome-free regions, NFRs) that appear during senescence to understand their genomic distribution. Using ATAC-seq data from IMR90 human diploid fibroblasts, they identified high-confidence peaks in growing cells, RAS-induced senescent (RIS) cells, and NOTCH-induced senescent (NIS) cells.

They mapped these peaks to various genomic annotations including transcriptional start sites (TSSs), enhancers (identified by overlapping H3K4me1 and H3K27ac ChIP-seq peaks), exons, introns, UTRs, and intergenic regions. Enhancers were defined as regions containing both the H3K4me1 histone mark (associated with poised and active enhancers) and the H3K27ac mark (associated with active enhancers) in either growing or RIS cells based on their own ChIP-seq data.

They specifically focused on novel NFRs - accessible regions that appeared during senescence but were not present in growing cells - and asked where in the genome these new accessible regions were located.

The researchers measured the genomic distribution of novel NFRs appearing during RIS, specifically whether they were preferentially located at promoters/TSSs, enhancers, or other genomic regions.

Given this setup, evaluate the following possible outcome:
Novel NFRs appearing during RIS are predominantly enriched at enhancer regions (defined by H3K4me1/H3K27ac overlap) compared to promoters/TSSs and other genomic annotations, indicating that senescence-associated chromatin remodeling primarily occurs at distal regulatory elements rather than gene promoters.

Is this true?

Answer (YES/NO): NO